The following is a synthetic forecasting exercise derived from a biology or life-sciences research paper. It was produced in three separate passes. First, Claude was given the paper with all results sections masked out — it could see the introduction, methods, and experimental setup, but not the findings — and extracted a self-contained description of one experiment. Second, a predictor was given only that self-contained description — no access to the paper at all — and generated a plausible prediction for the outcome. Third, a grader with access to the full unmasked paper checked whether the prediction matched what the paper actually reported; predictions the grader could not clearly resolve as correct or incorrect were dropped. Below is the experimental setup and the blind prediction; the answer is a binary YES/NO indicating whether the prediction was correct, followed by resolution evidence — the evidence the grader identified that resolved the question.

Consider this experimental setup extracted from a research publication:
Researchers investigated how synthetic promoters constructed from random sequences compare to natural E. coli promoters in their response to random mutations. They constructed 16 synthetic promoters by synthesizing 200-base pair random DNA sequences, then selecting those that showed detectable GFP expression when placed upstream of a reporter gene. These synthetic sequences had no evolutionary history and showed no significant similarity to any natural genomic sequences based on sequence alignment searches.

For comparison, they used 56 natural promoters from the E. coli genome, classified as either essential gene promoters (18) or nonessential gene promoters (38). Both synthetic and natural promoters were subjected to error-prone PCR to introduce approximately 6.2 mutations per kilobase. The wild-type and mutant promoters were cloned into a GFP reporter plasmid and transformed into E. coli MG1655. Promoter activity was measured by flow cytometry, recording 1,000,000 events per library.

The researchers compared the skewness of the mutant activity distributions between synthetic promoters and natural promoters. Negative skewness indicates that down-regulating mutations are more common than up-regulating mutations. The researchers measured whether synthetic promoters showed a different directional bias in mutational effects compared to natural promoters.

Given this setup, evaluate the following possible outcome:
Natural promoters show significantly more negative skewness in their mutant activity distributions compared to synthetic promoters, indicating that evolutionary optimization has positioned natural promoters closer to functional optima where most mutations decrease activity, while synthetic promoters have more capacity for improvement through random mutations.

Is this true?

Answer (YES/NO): NO